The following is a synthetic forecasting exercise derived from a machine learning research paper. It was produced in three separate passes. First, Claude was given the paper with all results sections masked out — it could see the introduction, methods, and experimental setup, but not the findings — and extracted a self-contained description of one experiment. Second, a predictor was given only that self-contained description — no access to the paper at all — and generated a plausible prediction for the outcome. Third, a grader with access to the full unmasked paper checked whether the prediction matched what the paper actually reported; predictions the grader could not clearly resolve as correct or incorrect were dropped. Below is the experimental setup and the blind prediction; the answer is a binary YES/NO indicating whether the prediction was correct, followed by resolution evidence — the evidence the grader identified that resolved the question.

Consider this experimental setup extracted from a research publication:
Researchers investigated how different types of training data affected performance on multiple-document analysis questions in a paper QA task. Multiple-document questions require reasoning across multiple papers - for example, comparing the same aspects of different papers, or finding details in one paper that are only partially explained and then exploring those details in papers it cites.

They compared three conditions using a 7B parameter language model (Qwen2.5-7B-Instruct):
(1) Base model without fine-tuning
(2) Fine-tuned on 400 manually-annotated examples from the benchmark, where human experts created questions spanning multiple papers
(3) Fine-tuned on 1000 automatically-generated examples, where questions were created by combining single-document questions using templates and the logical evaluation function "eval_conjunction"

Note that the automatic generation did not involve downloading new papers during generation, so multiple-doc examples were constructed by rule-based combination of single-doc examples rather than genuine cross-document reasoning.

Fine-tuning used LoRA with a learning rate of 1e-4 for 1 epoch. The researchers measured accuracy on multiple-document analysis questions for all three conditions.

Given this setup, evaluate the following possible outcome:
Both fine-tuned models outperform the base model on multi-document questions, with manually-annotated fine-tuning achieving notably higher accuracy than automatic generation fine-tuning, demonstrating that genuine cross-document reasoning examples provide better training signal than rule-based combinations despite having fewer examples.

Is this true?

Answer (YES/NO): NO